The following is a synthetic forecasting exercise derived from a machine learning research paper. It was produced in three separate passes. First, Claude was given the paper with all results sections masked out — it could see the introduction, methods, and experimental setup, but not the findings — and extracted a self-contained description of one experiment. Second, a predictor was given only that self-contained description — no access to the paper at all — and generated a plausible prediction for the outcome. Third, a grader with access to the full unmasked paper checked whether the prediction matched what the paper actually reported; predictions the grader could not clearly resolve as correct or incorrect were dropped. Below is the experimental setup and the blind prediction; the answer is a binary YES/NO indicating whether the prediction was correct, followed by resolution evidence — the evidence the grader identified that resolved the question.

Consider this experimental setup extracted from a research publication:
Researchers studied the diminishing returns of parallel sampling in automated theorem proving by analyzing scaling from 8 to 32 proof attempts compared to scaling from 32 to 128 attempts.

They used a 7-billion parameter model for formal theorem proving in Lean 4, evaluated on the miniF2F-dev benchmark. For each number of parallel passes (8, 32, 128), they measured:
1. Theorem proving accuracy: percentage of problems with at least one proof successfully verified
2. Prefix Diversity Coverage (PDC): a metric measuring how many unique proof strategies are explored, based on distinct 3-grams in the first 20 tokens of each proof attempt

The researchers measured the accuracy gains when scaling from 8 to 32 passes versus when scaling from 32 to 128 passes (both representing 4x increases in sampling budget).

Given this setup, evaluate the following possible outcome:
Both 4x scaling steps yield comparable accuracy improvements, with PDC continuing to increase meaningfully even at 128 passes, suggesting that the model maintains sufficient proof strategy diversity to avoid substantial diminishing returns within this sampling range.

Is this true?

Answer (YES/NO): NO